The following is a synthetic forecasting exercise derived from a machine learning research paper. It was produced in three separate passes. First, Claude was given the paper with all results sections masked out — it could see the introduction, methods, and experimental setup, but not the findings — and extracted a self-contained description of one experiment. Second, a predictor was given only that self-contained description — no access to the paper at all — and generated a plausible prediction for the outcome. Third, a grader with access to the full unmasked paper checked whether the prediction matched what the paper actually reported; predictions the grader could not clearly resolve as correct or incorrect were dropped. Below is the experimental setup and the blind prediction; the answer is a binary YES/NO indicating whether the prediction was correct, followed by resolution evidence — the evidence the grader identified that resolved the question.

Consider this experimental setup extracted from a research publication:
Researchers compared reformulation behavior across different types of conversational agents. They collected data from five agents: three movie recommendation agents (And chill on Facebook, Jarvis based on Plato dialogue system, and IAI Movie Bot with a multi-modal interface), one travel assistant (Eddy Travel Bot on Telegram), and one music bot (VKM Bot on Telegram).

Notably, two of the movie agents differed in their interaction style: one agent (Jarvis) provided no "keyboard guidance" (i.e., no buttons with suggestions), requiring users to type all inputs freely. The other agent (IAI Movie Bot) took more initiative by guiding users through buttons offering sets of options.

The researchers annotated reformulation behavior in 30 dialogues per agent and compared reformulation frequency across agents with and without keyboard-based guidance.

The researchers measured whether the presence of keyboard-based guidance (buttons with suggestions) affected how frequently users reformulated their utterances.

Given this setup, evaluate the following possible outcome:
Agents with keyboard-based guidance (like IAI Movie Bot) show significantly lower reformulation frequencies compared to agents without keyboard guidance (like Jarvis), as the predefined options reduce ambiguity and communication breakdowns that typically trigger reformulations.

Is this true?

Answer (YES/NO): NO